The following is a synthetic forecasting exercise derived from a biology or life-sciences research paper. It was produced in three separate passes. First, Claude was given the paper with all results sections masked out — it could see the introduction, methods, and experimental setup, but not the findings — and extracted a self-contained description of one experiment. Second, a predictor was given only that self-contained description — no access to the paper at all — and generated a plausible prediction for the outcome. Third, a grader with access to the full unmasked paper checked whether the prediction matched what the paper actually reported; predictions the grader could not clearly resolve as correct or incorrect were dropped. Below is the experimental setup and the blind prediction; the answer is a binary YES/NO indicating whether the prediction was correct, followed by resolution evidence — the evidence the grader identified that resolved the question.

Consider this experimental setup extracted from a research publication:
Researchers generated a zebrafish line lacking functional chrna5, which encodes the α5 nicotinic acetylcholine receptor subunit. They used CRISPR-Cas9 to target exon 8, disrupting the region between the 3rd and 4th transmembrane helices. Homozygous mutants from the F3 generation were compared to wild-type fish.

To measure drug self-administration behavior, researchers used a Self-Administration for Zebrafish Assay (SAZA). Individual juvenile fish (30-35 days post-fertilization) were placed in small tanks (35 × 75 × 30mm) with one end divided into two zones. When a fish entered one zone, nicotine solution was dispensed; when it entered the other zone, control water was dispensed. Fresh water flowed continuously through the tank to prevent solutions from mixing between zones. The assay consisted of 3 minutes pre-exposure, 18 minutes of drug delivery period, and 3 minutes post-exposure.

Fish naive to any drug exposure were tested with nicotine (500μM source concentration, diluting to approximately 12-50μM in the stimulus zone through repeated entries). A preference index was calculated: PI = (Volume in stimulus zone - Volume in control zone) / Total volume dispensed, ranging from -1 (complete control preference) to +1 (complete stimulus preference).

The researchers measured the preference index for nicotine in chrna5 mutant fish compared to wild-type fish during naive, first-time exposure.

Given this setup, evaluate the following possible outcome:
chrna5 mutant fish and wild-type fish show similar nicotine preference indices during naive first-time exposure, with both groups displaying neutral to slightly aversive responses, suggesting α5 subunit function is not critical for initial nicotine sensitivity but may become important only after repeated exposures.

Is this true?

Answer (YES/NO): NO